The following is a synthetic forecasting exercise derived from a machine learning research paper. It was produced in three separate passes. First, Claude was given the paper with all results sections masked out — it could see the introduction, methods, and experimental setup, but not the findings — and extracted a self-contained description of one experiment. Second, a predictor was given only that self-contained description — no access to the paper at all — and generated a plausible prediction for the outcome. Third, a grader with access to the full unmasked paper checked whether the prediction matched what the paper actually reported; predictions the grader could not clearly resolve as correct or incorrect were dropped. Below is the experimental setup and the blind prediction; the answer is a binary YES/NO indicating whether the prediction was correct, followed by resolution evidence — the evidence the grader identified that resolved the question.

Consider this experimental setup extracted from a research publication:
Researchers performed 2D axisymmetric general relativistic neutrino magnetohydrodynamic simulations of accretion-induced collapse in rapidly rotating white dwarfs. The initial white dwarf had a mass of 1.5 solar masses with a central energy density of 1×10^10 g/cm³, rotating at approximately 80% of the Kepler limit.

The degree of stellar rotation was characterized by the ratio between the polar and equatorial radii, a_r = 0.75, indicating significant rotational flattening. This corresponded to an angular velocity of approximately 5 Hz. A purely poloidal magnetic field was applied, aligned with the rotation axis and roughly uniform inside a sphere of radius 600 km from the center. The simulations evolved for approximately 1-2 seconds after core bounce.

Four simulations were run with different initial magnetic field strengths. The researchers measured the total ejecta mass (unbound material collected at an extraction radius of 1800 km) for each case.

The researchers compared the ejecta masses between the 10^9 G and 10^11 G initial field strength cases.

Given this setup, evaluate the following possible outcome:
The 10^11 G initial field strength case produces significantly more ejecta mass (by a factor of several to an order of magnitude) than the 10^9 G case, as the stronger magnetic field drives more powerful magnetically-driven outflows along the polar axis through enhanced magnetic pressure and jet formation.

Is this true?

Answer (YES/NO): YES